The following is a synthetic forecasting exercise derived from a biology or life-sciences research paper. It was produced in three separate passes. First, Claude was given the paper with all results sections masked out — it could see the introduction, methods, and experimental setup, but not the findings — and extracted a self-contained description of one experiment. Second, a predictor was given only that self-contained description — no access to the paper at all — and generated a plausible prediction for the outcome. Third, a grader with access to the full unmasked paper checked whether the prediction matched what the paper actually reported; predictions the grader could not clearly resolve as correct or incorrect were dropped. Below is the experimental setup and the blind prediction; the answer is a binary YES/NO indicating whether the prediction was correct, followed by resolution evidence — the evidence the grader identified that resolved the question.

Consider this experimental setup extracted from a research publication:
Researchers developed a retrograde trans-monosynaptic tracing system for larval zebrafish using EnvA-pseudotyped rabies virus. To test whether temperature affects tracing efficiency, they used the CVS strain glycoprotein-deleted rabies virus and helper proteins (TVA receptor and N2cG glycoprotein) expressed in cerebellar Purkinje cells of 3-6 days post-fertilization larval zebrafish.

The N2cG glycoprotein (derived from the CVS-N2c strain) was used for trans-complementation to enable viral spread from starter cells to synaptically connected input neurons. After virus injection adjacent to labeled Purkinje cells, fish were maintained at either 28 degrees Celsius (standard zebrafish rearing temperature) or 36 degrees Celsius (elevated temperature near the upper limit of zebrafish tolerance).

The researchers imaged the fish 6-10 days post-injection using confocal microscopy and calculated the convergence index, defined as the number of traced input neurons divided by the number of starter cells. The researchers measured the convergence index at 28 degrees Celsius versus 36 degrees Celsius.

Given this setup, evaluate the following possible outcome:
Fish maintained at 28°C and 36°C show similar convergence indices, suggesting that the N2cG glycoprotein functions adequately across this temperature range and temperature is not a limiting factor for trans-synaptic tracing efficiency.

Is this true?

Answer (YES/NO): NO